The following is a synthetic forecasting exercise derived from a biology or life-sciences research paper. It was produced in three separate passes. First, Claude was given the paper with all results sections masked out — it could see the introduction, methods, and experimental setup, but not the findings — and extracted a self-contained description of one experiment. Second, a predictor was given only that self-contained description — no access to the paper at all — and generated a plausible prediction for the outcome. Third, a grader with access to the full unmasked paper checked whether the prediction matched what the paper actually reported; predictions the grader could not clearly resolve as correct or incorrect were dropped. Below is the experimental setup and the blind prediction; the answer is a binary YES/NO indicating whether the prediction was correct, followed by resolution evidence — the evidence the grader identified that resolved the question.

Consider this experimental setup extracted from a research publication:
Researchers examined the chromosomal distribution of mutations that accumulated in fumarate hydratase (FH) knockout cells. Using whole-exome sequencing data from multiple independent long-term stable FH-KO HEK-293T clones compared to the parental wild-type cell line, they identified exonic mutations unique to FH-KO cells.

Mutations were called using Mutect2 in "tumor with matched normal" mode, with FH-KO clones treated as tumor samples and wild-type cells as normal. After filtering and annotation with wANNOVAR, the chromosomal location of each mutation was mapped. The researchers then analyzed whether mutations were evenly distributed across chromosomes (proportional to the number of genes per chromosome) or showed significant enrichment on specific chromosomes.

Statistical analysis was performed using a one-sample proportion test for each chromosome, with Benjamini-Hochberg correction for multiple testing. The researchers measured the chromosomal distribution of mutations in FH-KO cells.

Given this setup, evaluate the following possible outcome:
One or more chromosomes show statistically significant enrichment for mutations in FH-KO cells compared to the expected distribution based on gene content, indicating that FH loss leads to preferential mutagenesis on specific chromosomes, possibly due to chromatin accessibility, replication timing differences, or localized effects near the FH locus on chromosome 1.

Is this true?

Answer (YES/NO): YES